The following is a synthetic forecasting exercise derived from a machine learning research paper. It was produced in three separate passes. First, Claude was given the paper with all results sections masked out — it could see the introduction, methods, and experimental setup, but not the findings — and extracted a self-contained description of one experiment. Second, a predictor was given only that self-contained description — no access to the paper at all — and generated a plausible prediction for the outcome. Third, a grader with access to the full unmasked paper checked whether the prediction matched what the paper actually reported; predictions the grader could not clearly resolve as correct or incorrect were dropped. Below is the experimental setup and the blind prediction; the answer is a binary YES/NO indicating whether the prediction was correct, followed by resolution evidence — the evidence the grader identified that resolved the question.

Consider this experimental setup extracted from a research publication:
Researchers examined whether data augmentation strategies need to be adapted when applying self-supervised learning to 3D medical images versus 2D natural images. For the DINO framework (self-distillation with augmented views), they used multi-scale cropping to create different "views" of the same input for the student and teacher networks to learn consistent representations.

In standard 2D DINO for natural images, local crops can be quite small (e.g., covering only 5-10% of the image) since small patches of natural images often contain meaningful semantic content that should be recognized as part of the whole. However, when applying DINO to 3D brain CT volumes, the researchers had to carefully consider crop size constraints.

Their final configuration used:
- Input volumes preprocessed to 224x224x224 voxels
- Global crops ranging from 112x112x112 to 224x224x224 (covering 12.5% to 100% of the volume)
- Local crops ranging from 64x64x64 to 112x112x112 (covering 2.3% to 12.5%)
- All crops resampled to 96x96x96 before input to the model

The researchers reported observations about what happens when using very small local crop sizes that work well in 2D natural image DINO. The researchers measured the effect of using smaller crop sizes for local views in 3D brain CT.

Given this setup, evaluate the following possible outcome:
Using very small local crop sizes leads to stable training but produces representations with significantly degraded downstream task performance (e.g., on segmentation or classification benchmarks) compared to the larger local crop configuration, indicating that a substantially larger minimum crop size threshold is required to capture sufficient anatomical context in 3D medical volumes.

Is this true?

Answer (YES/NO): NO